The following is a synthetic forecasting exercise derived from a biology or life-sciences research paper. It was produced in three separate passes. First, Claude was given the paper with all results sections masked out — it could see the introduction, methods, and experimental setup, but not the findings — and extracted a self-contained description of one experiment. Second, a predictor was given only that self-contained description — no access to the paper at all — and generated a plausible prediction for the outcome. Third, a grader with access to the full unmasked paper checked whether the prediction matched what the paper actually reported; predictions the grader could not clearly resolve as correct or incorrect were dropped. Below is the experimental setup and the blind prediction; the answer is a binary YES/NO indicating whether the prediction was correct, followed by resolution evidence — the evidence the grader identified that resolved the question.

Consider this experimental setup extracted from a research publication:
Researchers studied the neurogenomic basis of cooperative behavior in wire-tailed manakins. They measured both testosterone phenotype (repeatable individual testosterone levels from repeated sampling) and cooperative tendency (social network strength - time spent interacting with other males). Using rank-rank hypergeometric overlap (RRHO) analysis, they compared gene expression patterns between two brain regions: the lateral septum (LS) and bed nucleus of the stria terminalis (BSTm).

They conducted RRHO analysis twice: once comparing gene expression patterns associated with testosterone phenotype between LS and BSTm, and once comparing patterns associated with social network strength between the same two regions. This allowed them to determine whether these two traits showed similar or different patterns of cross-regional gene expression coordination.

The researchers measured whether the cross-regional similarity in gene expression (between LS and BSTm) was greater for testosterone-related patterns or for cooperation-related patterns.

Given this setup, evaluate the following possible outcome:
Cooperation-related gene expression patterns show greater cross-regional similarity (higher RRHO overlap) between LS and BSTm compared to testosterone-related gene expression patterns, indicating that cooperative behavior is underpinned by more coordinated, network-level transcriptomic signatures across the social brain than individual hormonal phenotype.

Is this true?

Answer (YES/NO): YES